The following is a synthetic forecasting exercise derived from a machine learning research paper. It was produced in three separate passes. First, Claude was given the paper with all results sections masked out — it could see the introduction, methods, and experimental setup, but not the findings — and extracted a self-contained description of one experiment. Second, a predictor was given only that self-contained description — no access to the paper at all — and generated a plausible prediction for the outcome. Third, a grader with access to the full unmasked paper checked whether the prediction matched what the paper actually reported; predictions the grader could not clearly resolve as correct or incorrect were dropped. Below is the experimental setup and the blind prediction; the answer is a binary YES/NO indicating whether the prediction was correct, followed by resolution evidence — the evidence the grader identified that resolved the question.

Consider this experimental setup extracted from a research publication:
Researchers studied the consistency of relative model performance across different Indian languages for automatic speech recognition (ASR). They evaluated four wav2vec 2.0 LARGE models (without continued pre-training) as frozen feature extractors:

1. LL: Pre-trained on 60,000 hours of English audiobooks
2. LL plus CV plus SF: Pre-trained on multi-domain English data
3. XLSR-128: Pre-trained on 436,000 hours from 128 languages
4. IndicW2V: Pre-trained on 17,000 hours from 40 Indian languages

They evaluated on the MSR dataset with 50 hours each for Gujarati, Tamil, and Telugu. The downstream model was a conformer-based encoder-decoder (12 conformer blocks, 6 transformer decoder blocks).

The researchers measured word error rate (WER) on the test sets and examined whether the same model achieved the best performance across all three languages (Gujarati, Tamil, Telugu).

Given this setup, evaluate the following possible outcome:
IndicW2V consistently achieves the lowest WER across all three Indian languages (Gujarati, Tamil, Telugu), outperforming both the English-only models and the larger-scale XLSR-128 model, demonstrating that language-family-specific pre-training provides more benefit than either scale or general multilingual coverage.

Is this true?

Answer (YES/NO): NO